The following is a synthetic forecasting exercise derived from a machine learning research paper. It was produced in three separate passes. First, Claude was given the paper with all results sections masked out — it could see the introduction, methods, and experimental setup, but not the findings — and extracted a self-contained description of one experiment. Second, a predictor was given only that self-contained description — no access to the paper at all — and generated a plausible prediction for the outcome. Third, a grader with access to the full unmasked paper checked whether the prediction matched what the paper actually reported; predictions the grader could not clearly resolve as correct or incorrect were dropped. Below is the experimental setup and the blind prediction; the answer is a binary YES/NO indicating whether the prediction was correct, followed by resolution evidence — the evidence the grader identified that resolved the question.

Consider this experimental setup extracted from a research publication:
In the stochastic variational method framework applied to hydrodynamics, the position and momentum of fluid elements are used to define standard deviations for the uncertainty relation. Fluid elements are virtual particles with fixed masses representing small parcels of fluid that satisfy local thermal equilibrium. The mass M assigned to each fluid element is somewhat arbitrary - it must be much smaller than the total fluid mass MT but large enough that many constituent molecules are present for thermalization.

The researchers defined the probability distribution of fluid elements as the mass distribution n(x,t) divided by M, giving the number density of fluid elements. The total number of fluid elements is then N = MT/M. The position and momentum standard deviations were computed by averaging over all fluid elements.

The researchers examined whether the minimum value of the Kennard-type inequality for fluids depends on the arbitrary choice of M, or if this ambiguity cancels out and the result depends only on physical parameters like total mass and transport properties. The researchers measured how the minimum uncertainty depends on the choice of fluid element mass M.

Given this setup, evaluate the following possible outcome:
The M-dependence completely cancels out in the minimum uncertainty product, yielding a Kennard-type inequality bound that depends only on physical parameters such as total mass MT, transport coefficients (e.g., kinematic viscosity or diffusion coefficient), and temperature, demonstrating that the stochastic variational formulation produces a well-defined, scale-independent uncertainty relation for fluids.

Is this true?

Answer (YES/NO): YES